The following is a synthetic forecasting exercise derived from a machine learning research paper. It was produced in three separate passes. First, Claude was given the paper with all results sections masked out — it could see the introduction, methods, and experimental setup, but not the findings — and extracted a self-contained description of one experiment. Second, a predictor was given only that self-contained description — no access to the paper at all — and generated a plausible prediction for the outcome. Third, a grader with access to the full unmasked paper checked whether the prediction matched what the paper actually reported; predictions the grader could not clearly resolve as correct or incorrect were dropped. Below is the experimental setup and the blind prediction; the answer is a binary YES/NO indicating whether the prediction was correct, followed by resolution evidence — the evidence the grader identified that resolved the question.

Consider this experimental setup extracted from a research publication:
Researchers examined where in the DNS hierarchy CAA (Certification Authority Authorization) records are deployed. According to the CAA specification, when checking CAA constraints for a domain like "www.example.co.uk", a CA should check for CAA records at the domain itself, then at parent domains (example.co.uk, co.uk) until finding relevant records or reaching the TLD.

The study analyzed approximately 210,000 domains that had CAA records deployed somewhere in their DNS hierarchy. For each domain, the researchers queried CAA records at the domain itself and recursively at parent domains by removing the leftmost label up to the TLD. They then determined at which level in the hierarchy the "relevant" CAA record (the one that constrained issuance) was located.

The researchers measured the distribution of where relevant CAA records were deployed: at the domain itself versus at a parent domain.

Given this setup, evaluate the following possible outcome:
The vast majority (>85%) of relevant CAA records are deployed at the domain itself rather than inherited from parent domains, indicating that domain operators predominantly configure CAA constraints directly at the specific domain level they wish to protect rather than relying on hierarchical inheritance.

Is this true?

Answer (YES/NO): YES